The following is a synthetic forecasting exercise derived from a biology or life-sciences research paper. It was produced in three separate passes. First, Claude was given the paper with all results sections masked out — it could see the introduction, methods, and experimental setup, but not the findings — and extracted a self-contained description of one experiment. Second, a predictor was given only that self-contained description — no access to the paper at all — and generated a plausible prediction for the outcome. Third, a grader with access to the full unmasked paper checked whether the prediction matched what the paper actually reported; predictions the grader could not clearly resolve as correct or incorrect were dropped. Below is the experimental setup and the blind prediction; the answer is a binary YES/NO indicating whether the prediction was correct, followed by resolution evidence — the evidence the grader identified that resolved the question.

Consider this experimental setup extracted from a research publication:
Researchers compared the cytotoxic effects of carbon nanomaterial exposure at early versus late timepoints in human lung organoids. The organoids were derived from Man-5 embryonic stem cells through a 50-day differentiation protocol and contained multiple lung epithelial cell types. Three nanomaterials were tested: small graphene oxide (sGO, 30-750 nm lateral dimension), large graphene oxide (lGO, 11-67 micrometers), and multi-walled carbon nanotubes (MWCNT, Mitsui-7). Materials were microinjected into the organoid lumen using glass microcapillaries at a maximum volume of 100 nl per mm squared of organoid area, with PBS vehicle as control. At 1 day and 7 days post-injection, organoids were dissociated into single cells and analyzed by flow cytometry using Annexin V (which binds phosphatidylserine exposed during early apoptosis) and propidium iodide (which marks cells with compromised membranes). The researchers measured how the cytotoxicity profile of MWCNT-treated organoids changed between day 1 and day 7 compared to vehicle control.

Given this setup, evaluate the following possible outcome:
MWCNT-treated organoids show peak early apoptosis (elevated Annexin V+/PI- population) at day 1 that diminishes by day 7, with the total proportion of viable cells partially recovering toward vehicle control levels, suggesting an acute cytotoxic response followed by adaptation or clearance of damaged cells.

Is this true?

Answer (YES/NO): YES